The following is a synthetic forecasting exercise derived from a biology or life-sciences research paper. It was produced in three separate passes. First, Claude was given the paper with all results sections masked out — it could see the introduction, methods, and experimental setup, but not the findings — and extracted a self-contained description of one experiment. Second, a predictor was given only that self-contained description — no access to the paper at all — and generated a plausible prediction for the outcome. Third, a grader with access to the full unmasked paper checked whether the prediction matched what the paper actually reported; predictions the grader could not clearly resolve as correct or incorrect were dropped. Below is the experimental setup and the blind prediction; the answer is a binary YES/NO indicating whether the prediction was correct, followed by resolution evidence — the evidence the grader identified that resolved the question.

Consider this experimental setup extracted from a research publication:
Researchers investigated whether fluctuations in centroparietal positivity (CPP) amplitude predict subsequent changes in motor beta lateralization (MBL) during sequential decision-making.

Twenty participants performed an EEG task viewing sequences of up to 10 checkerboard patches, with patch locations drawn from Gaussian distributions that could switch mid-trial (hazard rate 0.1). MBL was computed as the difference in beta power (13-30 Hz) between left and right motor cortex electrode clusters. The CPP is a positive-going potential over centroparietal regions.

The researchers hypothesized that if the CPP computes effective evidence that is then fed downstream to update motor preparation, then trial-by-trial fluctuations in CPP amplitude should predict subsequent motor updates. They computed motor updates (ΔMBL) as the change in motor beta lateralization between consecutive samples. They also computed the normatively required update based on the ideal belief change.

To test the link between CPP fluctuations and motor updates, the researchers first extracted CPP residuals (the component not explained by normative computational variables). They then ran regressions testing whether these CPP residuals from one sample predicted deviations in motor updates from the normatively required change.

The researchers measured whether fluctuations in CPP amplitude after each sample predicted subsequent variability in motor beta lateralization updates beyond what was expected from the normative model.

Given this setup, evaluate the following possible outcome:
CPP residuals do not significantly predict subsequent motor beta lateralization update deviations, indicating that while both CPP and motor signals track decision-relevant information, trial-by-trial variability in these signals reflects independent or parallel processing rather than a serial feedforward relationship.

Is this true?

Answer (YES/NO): NO